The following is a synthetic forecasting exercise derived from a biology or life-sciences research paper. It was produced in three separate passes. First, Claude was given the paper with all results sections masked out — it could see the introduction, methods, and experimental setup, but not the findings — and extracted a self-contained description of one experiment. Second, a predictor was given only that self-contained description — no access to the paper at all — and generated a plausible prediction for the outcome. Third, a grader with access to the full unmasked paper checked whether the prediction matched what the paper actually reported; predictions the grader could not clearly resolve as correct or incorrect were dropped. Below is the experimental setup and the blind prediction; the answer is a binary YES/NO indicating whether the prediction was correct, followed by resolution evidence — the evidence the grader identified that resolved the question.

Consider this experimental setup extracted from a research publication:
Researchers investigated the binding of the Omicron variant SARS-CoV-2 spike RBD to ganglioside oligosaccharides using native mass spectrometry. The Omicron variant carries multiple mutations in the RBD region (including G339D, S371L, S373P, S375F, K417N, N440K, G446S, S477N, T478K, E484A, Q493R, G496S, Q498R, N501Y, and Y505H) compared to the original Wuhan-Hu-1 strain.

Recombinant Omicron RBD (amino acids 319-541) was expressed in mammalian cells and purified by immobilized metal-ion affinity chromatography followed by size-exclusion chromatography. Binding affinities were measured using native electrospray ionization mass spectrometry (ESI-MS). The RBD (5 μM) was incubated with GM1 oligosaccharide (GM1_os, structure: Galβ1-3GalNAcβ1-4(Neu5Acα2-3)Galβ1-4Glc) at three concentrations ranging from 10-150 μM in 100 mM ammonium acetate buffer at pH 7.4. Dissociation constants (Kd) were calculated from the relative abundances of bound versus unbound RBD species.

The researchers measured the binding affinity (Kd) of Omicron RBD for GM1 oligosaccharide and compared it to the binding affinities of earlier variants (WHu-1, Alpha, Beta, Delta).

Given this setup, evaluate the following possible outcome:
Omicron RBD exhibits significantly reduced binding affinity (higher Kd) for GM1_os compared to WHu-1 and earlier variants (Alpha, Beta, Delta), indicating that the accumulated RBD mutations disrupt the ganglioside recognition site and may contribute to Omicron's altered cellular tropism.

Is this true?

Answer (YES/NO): NO